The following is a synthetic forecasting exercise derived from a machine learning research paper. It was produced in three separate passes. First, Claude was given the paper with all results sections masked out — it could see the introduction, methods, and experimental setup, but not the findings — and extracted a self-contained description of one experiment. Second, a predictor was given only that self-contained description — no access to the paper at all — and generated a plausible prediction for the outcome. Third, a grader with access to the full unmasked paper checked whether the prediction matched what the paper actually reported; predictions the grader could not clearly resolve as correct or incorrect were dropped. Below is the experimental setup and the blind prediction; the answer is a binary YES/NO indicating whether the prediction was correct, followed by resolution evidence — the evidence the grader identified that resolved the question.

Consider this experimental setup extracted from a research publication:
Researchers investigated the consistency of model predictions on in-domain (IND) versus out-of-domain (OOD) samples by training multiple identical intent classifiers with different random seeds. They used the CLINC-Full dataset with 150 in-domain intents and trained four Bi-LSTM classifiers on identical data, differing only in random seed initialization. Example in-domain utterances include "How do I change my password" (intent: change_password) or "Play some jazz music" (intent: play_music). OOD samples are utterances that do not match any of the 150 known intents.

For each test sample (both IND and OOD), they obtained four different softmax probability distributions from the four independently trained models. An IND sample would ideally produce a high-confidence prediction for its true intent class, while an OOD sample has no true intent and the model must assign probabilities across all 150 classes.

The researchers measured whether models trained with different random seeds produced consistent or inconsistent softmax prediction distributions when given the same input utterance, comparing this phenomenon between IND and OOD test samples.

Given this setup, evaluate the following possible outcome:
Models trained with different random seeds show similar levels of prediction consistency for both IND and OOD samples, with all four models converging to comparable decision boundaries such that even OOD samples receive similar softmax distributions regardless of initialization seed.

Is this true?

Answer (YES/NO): NO